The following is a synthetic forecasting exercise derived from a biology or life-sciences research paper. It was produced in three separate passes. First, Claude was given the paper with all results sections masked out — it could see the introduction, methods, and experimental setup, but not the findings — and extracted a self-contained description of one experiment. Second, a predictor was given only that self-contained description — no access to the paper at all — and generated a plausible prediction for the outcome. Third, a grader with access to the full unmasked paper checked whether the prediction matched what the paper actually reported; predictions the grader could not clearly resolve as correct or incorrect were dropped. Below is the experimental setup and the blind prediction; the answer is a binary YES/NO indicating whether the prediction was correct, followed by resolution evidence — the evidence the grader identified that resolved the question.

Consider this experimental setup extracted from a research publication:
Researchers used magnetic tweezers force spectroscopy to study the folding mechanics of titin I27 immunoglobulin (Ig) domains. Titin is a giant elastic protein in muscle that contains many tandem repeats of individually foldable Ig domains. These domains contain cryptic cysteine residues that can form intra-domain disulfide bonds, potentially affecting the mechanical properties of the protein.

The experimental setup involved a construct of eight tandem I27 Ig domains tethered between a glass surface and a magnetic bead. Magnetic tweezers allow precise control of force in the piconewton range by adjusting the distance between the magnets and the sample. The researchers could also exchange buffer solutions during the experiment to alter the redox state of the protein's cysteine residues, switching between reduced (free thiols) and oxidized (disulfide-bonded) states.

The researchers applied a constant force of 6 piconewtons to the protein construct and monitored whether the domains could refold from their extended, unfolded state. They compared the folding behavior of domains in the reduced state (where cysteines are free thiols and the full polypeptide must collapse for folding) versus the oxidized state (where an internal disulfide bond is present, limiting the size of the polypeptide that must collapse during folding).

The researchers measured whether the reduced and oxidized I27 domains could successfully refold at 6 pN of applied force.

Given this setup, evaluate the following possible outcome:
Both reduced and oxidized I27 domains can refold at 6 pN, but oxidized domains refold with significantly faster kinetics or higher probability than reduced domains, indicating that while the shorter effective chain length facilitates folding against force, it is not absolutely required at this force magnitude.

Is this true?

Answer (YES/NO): NO